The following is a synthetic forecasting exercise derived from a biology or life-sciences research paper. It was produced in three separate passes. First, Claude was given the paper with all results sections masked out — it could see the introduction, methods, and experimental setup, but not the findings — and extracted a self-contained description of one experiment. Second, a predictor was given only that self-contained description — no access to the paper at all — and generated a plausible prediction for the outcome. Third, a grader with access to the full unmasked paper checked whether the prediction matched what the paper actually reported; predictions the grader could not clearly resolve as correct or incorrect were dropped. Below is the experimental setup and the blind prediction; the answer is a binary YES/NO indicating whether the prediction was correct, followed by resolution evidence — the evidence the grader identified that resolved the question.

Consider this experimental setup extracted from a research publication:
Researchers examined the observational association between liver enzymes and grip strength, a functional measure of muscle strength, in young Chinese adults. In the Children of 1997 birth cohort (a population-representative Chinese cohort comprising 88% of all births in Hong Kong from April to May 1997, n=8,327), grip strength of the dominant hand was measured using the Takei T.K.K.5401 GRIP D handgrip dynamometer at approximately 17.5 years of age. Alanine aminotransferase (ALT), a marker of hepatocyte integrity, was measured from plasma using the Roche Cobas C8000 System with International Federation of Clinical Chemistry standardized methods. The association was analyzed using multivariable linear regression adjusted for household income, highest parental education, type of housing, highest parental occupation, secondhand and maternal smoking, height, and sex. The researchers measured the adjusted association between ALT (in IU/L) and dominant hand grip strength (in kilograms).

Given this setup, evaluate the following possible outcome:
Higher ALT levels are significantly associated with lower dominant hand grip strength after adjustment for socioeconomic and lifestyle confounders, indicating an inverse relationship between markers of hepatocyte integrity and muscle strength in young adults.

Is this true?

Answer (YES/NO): NO